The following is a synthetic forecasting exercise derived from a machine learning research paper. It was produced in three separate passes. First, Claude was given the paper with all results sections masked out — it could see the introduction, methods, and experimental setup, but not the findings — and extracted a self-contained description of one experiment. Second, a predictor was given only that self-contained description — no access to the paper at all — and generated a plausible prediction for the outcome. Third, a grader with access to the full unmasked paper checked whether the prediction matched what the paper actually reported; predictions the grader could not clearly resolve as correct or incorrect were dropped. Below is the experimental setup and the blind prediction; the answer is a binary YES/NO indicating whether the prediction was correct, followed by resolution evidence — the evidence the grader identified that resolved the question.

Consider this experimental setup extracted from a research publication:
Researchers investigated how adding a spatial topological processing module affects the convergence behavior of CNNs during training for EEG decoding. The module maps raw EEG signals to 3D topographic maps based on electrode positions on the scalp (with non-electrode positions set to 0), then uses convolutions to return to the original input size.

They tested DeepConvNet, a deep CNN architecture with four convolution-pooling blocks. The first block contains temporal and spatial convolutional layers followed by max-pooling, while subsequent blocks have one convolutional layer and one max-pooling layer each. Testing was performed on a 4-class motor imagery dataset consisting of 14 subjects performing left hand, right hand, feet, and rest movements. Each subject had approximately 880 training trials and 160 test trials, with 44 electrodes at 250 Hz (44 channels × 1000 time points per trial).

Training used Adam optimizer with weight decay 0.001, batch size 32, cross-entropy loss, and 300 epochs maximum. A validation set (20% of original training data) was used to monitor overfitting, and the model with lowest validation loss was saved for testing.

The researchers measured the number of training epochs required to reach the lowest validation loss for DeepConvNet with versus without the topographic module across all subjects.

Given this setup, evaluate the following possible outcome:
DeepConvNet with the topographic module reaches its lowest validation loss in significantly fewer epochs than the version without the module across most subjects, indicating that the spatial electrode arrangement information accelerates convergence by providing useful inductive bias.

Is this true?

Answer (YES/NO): NO